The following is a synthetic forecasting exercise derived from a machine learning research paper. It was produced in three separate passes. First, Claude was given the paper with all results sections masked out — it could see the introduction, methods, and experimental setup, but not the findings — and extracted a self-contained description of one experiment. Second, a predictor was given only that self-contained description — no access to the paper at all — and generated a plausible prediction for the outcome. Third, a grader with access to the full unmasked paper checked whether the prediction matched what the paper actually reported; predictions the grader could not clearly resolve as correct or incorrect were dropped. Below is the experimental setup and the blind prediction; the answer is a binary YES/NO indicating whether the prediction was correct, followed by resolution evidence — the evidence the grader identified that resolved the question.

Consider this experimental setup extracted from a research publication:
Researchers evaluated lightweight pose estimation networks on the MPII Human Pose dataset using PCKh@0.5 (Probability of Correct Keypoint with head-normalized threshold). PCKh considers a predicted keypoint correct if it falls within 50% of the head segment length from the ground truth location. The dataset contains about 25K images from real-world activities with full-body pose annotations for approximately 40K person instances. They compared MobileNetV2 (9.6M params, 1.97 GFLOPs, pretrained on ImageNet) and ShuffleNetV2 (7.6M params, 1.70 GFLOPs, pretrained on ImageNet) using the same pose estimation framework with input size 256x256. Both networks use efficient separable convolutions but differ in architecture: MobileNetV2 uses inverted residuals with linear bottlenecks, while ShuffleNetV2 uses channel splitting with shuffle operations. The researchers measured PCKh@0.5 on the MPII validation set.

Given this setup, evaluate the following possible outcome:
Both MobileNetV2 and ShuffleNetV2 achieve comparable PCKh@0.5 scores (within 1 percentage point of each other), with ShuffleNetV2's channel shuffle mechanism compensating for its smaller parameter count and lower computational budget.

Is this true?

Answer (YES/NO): NO